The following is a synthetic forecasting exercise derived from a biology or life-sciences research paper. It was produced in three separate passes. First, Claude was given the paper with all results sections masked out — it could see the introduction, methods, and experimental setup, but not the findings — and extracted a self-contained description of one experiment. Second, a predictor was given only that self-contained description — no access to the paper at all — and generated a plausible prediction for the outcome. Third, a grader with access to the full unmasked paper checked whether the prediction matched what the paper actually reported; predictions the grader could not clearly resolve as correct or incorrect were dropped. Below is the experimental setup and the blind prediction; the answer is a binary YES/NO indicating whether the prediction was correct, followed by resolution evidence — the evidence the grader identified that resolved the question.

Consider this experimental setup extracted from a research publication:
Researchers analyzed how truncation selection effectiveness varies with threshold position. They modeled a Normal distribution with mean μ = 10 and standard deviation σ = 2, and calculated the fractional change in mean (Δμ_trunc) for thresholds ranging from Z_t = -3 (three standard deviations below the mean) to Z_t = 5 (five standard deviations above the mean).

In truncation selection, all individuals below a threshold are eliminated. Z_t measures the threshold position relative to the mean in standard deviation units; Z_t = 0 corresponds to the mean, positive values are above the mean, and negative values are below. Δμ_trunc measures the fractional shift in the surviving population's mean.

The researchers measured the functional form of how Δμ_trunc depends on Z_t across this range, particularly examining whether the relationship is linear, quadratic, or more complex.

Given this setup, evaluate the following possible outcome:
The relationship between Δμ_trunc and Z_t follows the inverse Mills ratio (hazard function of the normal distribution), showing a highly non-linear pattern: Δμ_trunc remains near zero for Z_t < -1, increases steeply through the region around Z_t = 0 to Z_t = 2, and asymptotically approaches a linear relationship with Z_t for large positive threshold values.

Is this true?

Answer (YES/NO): NO